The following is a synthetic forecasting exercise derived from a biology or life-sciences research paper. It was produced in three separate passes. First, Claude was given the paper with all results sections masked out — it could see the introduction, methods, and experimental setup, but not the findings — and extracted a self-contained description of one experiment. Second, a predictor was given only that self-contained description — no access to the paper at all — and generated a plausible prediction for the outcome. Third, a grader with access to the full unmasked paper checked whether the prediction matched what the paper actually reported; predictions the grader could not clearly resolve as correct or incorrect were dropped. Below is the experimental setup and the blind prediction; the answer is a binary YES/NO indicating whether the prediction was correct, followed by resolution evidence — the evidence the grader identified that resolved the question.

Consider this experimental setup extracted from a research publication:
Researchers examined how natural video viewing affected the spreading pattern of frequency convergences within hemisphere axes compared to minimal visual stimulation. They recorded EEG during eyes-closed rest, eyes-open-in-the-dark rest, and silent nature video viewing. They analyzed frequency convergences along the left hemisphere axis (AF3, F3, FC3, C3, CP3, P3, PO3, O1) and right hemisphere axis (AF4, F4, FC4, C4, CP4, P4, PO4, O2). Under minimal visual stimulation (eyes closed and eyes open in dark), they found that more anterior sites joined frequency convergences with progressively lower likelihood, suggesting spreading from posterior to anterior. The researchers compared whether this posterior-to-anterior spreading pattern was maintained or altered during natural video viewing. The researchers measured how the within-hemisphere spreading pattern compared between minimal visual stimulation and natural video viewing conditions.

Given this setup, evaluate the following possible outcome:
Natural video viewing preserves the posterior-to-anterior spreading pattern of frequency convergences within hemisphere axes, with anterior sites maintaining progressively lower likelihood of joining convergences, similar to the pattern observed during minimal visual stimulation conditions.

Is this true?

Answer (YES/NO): NO